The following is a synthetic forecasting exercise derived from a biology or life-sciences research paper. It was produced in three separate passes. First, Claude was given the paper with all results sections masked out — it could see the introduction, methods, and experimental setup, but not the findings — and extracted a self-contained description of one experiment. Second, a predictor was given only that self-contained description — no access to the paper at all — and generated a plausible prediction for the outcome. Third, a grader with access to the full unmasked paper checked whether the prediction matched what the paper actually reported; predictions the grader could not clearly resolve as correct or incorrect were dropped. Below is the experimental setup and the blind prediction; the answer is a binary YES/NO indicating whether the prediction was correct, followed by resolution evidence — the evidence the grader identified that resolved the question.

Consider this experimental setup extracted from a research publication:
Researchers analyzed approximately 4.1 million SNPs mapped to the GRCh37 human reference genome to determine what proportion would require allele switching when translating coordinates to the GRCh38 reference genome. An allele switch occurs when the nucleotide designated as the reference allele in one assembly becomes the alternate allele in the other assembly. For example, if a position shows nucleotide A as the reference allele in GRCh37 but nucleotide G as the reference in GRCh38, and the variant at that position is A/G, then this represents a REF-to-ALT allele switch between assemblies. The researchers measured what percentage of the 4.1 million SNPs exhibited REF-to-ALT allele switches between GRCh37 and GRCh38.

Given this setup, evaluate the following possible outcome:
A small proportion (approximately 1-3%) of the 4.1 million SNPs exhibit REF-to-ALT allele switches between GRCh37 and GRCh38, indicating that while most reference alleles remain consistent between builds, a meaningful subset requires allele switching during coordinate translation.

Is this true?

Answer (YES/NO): NO